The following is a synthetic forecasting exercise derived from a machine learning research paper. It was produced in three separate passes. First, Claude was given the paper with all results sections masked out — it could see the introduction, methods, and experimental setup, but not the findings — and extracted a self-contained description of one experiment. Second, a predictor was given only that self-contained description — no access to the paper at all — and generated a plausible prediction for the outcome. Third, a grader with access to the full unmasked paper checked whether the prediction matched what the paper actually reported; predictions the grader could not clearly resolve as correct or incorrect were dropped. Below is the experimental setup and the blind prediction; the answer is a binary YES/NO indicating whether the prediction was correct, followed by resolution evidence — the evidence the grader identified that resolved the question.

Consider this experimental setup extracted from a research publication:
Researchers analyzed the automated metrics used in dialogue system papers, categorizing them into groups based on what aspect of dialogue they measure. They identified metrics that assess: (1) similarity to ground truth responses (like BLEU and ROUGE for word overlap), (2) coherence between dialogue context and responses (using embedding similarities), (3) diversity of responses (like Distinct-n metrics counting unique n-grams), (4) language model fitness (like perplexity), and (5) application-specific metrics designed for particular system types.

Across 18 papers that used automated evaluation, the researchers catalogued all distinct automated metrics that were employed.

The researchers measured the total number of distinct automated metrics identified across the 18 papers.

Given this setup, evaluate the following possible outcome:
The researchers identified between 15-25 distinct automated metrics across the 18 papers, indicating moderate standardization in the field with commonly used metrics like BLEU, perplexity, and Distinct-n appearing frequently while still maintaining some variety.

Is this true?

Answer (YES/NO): NO